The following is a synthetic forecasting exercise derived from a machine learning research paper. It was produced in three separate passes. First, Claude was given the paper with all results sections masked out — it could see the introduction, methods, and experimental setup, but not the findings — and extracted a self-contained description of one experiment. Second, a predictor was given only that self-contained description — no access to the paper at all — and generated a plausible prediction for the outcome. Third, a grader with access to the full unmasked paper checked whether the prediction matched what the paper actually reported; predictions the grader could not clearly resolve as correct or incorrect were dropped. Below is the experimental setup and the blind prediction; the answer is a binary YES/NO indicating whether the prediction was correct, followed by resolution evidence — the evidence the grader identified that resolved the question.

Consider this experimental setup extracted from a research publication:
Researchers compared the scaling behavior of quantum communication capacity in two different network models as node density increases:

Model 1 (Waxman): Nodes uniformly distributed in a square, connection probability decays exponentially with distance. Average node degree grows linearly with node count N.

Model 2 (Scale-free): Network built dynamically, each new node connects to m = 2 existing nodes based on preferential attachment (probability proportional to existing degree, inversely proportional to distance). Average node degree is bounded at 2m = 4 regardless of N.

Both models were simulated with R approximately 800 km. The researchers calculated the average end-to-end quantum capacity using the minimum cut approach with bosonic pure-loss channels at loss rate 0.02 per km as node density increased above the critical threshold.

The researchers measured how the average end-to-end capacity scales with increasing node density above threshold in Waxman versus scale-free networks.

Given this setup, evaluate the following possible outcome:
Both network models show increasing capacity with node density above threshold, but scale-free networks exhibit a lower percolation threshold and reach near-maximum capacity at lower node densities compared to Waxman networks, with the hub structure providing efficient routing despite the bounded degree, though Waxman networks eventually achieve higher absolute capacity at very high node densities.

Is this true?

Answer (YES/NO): NO